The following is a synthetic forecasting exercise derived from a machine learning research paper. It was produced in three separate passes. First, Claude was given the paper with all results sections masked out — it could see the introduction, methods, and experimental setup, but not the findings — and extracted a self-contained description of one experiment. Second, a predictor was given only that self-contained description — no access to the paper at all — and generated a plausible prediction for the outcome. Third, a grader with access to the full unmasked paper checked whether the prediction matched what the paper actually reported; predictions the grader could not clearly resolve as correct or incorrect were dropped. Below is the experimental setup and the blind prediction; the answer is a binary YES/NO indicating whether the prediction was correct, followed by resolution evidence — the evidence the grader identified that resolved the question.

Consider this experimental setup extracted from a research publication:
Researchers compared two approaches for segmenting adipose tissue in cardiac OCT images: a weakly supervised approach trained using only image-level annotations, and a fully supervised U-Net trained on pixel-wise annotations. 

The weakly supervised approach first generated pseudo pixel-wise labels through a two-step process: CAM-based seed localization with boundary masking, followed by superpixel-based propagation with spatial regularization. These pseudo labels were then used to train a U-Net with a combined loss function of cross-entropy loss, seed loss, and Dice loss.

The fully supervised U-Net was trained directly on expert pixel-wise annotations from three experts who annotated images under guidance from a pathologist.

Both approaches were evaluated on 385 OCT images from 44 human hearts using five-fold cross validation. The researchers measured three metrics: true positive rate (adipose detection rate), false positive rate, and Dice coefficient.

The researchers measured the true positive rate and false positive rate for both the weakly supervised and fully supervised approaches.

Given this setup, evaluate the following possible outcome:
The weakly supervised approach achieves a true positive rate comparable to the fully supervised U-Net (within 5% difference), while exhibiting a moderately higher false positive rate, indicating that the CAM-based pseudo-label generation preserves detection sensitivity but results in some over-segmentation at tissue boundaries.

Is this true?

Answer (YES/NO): YES